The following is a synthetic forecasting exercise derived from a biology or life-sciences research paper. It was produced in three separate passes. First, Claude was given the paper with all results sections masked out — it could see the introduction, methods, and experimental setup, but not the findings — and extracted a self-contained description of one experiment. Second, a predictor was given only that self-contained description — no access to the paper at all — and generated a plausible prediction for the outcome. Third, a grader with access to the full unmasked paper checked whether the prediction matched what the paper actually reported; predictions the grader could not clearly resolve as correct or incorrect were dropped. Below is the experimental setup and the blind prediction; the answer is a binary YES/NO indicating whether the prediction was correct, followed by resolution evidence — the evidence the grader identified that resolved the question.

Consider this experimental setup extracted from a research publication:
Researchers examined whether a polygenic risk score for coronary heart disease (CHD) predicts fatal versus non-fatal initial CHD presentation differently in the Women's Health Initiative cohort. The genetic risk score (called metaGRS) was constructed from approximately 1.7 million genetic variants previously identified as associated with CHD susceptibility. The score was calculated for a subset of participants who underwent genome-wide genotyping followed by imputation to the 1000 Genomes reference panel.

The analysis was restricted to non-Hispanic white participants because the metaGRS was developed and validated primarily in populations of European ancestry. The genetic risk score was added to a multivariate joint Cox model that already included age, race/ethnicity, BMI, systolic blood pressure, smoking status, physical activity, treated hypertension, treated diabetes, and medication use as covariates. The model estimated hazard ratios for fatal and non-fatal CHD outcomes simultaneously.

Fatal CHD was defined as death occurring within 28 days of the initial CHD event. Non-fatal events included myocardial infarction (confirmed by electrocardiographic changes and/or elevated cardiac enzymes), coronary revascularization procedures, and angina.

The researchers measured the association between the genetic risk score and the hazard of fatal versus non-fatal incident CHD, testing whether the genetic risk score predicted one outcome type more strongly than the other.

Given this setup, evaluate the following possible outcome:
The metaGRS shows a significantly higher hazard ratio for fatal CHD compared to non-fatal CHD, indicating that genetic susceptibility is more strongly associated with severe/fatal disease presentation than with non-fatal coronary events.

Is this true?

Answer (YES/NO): NO